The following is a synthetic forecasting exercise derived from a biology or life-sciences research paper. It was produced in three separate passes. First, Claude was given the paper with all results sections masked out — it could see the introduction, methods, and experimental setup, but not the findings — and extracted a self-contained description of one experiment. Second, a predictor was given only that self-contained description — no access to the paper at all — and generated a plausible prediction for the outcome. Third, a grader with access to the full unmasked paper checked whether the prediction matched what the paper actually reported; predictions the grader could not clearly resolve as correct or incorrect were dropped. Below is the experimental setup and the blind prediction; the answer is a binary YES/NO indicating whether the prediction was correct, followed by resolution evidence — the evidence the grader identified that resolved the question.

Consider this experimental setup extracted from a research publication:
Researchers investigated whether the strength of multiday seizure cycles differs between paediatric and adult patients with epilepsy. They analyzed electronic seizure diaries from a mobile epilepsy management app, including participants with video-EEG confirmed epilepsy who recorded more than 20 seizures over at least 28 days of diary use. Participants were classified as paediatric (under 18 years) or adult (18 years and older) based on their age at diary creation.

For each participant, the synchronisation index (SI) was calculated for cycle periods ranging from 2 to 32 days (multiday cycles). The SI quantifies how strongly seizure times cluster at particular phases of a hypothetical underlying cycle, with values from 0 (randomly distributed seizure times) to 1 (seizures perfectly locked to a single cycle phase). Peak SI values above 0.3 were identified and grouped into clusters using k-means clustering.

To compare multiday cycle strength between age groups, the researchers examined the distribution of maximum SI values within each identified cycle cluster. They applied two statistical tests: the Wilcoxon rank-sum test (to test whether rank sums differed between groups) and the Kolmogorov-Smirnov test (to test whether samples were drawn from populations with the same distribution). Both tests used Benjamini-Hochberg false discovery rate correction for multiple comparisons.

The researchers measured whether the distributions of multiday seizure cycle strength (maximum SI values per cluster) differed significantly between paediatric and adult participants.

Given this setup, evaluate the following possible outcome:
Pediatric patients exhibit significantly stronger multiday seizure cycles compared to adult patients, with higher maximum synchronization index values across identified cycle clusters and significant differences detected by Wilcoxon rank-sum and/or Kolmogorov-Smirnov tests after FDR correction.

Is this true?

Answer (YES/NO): NO